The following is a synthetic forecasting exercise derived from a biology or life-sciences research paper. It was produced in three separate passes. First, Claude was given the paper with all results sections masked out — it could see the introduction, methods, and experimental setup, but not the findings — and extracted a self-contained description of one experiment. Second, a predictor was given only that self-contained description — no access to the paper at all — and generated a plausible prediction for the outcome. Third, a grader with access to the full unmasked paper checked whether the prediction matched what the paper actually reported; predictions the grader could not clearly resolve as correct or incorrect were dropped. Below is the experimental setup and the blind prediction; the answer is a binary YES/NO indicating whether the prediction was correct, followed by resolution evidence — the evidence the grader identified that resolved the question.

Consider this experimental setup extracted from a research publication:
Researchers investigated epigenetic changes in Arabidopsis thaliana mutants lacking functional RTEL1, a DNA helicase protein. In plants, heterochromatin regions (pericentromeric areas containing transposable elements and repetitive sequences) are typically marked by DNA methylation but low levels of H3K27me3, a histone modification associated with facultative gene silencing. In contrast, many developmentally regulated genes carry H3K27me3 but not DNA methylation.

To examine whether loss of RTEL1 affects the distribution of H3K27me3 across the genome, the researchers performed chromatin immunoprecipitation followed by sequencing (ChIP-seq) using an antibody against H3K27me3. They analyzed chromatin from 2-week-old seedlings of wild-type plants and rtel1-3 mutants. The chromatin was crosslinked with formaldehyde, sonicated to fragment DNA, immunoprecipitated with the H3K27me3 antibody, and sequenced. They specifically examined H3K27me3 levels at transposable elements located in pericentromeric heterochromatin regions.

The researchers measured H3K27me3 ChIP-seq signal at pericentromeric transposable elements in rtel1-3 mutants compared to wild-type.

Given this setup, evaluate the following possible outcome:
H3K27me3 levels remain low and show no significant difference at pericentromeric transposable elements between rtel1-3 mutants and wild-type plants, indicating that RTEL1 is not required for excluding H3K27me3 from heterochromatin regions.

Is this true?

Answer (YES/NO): NO